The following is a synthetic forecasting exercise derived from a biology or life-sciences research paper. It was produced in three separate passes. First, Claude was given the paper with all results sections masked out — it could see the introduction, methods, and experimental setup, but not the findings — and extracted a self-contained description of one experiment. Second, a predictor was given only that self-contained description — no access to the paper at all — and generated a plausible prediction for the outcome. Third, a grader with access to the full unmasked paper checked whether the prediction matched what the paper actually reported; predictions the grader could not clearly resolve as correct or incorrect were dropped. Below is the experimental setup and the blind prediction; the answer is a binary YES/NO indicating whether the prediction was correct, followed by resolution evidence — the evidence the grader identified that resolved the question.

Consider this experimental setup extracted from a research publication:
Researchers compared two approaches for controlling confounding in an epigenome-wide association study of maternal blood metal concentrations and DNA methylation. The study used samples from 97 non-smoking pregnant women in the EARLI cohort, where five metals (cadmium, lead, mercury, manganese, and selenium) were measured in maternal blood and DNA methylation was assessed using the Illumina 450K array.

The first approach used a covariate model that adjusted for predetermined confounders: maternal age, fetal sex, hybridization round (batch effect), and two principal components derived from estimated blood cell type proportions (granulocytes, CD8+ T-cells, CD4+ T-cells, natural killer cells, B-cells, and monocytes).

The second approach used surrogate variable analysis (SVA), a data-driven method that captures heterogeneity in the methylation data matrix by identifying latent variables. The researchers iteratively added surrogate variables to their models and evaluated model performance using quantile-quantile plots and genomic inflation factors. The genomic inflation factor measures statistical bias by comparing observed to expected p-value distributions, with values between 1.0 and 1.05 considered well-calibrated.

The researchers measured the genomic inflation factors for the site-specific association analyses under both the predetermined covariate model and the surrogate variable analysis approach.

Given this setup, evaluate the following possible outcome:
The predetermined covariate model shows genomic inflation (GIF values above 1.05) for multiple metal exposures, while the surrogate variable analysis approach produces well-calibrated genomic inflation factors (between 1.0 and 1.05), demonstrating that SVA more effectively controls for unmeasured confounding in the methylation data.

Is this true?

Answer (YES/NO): YES